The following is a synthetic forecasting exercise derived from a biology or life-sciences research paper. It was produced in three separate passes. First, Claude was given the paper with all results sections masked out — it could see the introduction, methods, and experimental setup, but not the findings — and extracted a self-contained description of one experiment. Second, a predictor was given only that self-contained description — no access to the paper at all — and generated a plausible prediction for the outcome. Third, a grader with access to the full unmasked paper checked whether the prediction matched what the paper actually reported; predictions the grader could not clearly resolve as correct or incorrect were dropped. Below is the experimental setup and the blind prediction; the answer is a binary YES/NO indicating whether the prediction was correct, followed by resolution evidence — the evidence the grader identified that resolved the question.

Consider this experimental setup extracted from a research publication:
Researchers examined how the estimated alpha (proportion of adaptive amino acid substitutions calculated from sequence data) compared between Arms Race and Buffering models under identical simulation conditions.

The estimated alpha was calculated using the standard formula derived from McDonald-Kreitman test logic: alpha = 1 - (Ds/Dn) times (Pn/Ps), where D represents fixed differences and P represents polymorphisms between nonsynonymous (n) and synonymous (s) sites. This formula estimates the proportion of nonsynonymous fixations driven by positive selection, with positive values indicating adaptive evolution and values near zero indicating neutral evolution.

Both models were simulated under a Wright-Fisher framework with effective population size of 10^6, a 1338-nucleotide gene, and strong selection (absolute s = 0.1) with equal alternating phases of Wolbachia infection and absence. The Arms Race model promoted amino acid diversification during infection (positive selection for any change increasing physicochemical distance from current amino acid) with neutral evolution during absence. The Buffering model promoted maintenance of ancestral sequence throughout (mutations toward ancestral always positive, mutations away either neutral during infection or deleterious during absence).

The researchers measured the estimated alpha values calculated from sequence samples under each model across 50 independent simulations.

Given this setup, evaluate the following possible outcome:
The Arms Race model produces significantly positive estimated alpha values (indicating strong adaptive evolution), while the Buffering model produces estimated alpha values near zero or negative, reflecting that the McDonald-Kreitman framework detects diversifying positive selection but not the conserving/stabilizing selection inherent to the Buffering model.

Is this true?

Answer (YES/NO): YES